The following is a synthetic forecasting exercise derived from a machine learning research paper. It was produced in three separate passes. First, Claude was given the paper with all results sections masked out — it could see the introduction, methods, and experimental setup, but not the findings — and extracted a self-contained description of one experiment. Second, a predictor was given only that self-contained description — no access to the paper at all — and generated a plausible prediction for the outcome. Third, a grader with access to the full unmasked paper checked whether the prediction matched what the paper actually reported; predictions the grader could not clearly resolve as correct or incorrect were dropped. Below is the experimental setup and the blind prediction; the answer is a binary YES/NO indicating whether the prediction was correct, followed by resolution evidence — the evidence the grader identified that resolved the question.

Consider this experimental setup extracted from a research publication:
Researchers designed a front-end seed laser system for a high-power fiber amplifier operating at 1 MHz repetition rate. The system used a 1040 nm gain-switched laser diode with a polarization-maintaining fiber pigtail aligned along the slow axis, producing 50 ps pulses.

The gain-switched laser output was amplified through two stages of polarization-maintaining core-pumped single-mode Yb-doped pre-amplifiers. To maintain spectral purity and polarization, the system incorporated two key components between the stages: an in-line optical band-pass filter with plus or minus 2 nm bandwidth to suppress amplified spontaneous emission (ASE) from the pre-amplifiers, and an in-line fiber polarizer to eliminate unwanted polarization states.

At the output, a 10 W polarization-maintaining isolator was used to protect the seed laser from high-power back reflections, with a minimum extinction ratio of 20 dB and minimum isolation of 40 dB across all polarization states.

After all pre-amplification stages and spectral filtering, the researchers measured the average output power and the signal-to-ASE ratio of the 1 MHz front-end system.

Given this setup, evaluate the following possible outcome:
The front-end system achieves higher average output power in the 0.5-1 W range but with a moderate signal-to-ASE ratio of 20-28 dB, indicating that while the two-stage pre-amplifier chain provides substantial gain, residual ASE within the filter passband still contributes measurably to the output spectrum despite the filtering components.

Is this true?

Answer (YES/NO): NO